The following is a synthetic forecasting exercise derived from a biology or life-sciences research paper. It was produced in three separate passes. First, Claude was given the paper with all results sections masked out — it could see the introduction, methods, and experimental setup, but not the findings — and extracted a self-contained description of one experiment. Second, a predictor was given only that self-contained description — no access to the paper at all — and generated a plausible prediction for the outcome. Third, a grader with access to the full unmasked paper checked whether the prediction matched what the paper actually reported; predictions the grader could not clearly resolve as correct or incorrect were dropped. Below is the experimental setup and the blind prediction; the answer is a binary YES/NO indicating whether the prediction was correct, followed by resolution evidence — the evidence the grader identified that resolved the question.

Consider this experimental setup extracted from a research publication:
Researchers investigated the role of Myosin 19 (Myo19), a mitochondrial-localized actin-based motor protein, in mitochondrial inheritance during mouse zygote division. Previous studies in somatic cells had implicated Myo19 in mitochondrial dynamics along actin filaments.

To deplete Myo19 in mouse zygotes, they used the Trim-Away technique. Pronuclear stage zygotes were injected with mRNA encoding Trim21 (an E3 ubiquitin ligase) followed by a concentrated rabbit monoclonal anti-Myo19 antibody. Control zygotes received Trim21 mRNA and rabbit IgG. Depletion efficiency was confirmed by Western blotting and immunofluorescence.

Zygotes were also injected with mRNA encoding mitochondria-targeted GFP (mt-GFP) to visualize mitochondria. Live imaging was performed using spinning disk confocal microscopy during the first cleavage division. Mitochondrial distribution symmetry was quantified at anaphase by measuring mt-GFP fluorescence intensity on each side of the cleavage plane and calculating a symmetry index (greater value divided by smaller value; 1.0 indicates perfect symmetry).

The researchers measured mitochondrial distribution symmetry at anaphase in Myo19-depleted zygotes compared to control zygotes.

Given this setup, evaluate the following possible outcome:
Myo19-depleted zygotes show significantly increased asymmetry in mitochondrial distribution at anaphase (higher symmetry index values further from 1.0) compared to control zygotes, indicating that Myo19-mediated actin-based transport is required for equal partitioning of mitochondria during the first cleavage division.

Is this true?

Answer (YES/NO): NO